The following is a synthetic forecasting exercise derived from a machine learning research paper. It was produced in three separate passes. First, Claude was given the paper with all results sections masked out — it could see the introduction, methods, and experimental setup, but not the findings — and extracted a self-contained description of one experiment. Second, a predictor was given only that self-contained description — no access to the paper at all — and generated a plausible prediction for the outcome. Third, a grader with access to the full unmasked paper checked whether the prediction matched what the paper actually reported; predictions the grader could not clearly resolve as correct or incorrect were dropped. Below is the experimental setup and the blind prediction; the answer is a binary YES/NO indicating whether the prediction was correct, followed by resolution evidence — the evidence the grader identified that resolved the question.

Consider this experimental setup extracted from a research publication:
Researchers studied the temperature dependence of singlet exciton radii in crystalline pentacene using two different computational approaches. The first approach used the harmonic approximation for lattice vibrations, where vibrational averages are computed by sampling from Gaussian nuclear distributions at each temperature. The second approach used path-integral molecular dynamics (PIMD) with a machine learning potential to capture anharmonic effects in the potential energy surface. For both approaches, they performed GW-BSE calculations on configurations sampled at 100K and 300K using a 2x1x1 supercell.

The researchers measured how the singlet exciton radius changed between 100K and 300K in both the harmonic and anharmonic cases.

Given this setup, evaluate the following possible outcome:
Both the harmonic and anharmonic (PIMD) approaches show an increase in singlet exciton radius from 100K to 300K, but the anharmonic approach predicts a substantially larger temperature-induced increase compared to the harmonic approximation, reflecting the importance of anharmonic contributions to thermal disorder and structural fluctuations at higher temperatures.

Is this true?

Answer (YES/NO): NO